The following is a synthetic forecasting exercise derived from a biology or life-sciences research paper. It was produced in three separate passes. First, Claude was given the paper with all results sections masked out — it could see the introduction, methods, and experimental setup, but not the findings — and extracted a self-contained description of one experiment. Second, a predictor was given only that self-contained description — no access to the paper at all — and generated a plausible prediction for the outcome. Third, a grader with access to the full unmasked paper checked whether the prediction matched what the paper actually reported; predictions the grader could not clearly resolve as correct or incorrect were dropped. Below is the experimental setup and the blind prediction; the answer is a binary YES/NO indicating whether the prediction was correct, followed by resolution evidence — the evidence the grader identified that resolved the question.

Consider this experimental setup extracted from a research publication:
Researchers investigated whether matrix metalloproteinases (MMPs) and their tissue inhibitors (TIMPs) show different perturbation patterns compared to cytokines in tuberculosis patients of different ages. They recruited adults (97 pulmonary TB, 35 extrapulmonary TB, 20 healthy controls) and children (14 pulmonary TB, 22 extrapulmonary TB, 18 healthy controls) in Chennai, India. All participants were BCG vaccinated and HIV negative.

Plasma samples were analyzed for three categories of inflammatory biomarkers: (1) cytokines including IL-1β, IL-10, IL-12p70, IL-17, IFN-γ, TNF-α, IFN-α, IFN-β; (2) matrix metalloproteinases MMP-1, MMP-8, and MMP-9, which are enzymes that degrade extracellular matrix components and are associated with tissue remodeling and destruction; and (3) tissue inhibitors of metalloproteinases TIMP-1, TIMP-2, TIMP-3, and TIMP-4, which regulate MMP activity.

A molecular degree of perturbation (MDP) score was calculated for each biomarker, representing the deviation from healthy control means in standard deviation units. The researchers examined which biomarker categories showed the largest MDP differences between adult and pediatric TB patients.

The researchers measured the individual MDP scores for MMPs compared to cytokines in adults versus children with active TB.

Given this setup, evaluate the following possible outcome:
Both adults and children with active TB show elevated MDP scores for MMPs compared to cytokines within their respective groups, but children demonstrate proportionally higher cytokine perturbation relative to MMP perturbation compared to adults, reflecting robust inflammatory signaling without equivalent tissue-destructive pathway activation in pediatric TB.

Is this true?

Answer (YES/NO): NO